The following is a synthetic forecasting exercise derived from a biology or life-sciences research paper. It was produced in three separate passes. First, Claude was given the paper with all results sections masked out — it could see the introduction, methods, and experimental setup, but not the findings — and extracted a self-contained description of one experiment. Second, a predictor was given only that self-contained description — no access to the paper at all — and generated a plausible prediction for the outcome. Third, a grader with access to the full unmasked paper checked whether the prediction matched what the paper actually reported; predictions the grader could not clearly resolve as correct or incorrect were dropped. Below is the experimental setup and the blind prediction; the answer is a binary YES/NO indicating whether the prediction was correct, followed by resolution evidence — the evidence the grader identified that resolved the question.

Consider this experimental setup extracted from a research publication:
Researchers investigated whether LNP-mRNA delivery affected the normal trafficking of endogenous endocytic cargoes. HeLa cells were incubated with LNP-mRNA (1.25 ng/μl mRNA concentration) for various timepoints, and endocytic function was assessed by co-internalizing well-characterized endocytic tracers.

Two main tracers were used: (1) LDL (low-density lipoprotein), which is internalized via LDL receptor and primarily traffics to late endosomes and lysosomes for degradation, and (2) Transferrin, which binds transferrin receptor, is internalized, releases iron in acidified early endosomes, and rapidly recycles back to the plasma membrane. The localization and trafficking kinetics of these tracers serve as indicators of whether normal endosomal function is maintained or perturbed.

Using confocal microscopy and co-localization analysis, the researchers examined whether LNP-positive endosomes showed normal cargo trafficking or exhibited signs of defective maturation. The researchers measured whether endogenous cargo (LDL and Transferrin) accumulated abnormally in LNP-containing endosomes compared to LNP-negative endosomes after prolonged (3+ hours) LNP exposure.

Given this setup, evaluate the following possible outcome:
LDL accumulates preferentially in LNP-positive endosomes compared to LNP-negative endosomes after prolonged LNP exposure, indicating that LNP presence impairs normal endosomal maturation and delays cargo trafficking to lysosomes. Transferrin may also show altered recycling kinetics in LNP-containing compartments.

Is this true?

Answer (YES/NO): NO